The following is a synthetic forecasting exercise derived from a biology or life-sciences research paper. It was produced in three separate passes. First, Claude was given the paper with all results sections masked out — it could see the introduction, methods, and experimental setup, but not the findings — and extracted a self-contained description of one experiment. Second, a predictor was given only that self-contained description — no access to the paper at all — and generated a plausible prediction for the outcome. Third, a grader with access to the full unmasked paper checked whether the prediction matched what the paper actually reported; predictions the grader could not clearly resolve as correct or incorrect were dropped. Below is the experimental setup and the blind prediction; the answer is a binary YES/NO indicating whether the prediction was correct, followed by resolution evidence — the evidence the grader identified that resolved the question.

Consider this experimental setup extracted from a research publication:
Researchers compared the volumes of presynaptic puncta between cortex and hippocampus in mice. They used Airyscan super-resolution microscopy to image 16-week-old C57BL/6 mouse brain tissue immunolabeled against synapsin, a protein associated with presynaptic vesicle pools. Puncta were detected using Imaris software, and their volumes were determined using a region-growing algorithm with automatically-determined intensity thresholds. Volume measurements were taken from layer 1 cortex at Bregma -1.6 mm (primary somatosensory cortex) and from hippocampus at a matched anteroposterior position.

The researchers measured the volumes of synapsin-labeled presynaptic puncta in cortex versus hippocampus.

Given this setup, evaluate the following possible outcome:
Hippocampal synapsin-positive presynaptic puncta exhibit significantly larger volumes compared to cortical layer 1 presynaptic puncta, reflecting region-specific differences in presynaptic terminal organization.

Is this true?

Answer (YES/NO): YES